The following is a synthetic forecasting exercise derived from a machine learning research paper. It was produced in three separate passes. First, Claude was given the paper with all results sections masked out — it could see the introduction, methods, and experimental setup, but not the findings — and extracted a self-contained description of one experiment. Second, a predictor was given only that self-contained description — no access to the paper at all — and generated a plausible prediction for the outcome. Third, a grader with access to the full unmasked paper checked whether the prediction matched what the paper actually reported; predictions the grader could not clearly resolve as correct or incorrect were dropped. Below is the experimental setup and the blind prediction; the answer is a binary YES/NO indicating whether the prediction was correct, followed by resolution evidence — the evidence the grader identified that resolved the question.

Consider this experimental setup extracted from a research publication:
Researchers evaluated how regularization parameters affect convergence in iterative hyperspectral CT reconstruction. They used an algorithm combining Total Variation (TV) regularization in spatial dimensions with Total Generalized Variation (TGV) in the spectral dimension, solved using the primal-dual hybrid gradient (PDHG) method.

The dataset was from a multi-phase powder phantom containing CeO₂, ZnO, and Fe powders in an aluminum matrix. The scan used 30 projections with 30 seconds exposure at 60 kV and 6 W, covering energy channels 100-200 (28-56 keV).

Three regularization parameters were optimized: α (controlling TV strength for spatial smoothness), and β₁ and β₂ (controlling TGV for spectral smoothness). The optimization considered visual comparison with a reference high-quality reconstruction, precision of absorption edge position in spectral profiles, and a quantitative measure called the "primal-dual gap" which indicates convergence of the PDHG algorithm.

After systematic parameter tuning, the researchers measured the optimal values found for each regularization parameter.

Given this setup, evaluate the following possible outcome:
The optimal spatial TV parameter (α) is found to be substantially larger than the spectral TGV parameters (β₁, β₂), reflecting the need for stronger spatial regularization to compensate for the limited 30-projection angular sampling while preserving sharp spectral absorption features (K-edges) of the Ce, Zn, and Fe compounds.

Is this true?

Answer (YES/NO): NO